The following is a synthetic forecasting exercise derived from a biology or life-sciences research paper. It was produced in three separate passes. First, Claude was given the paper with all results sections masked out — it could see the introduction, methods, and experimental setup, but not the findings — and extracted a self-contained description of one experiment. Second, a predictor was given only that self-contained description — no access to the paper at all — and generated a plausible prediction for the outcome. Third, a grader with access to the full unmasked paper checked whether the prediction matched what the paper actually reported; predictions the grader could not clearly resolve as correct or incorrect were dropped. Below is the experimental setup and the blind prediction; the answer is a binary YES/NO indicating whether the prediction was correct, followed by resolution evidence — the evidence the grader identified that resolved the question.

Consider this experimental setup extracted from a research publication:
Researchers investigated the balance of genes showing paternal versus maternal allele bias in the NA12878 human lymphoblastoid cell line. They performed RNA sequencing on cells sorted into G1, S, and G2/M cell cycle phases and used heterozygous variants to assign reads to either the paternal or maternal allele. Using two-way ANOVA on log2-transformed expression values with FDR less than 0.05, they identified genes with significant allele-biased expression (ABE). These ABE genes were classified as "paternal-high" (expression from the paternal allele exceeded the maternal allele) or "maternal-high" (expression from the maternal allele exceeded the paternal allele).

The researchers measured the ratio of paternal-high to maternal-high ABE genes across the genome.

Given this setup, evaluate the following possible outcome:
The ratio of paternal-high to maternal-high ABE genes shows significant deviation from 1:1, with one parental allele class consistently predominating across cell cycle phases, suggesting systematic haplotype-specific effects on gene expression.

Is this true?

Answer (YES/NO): NO